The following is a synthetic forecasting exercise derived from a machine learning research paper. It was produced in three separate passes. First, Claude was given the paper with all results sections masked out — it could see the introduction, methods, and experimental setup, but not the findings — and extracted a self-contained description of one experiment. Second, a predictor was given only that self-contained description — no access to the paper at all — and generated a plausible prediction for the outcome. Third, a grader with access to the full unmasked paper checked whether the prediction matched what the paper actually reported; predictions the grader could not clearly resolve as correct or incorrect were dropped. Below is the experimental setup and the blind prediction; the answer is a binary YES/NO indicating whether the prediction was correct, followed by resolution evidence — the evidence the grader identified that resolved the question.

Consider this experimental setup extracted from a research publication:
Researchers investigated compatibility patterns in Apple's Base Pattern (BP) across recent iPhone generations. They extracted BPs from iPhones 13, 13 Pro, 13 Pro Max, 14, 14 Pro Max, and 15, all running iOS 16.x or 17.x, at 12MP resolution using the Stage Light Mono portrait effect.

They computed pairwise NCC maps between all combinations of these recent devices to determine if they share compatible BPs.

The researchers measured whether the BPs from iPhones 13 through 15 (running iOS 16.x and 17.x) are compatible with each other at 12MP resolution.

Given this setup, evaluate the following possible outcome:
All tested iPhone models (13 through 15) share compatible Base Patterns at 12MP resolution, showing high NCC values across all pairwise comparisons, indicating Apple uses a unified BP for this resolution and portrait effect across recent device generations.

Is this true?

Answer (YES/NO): YES